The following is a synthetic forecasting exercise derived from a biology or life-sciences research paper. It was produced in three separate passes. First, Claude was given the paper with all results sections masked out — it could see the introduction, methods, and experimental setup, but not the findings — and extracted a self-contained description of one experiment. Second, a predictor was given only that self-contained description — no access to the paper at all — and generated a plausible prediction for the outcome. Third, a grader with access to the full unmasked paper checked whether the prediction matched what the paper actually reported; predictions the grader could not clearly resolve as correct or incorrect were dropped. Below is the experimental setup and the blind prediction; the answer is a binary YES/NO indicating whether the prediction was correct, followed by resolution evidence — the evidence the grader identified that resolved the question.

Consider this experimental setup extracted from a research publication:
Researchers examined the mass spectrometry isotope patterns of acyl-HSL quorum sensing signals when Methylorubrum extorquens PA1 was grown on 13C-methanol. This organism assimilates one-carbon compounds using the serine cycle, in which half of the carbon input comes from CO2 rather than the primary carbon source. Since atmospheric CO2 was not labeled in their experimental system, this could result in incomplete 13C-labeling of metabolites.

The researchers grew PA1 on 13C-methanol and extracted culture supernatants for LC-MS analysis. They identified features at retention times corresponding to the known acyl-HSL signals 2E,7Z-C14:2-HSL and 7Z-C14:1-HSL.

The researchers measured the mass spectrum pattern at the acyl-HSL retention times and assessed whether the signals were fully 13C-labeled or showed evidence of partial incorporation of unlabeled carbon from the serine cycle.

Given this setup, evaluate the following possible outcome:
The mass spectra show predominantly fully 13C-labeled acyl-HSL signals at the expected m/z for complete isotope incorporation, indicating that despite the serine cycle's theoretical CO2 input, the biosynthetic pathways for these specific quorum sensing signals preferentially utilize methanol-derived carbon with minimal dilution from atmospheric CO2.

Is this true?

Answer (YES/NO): NO